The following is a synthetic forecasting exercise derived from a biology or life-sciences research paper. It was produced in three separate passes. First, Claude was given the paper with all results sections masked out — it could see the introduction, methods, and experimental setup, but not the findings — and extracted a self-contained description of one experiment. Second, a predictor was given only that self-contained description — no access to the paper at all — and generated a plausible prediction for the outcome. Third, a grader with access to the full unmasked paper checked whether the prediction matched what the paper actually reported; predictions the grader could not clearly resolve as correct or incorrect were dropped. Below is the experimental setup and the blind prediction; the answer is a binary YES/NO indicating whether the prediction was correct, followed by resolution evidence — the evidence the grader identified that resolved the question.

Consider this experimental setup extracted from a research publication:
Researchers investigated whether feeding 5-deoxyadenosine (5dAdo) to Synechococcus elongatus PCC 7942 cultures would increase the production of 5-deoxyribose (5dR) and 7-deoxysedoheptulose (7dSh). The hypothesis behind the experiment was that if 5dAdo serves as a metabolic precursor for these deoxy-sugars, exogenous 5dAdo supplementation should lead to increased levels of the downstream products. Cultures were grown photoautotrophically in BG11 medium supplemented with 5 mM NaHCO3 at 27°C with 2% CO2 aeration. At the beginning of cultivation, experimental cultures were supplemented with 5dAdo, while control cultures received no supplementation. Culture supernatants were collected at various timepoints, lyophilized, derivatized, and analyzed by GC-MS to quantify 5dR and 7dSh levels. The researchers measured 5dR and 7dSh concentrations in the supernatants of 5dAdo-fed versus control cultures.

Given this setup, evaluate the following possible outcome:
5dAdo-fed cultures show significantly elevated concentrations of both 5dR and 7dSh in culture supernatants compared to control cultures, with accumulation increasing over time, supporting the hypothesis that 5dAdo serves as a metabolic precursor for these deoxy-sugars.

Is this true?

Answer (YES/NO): YES